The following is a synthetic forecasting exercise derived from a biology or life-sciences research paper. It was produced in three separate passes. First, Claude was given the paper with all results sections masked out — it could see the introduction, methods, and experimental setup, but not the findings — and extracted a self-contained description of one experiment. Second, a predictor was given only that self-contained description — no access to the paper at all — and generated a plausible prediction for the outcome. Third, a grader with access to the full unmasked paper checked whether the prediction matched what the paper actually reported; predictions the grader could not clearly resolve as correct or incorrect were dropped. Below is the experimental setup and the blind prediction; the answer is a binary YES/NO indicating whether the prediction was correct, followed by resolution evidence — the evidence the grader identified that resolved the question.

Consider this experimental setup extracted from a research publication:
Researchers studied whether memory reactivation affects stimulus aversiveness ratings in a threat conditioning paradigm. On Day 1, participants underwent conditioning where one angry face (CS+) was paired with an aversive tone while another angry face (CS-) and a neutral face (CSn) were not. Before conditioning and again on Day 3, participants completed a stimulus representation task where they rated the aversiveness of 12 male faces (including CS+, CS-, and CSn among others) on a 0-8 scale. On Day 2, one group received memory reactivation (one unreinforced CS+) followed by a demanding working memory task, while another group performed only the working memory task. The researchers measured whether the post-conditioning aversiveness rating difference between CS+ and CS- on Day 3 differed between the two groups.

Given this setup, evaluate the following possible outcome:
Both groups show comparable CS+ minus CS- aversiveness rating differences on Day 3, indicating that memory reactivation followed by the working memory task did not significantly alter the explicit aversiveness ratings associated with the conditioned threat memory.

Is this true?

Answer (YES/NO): NO